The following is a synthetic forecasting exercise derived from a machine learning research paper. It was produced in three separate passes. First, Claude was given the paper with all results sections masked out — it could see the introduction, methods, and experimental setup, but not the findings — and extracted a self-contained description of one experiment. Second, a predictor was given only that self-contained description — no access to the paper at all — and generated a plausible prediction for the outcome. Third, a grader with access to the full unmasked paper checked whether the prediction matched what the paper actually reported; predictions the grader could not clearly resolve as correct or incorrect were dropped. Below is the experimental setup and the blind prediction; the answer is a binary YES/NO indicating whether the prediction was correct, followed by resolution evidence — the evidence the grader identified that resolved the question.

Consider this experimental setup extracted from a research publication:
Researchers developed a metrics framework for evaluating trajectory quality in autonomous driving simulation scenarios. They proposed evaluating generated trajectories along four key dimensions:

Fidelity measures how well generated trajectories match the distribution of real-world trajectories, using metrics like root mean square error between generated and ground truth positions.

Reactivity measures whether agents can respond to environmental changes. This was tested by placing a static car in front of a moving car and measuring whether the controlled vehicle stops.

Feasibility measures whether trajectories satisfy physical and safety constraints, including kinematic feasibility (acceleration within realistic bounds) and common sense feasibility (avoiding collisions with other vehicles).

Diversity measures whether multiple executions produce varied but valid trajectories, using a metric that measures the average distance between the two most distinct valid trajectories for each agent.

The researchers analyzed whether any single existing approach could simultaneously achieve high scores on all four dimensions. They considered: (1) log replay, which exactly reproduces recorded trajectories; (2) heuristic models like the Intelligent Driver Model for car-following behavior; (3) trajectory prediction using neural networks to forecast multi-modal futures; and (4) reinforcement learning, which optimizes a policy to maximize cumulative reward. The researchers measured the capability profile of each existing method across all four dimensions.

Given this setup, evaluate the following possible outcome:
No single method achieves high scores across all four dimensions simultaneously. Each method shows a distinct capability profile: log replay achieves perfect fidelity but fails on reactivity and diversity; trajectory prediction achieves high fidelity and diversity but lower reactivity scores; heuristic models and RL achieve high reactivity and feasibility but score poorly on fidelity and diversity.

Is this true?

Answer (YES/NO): NO